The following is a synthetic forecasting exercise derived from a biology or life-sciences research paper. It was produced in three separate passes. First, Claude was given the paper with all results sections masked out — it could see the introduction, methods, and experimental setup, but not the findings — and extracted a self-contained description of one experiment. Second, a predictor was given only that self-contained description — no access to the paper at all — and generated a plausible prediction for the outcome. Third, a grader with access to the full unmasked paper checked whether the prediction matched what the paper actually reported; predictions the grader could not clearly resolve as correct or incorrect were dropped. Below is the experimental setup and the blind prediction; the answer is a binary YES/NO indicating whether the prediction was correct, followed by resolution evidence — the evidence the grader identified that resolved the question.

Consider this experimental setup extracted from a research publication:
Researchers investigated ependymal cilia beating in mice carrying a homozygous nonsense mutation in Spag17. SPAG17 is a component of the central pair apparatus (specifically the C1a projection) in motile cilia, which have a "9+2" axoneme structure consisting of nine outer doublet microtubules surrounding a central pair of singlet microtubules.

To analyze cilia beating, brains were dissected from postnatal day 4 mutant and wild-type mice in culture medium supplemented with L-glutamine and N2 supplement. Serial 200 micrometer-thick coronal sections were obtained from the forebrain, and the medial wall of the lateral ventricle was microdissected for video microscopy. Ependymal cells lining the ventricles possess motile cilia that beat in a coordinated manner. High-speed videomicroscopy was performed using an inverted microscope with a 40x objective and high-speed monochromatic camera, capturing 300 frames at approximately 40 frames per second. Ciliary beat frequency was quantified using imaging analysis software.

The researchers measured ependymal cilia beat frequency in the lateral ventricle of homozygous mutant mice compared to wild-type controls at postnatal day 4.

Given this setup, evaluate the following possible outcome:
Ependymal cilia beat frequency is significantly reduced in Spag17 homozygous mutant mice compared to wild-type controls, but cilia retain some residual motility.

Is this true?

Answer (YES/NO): NO